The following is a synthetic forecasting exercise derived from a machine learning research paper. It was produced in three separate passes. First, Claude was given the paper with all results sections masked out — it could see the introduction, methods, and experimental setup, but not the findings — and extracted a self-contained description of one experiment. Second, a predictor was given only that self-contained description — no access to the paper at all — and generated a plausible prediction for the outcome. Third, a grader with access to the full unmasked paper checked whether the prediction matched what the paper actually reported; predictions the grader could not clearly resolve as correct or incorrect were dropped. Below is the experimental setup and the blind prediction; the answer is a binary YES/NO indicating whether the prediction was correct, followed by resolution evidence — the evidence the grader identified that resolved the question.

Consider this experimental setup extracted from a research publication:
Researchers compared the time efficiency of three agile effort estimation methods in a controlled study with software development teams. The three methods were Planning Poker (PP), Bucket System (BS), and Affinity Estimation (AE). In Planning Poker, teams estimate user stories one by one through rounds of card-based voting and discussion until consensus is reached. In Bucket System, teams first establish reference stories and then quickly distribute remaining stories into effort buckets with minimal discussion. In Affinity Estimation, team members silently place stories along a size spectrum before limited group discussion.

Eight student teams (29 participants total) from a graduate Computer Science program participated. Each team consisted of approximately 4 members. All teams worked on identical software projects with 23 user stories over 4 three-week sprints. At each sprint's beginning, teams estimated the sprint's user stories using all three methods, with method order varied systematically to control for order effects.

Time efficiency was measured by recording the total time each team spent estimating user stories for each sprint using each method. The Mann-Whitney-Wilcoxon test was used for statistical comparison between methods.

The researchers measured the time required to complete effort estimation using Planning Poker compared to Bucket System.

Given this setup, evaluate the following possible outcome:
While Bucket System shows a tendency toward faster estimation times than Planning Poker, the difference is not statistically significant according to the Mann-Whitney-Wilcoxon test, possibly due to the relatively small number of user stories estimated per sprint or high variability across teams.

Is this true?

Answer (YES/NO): NO